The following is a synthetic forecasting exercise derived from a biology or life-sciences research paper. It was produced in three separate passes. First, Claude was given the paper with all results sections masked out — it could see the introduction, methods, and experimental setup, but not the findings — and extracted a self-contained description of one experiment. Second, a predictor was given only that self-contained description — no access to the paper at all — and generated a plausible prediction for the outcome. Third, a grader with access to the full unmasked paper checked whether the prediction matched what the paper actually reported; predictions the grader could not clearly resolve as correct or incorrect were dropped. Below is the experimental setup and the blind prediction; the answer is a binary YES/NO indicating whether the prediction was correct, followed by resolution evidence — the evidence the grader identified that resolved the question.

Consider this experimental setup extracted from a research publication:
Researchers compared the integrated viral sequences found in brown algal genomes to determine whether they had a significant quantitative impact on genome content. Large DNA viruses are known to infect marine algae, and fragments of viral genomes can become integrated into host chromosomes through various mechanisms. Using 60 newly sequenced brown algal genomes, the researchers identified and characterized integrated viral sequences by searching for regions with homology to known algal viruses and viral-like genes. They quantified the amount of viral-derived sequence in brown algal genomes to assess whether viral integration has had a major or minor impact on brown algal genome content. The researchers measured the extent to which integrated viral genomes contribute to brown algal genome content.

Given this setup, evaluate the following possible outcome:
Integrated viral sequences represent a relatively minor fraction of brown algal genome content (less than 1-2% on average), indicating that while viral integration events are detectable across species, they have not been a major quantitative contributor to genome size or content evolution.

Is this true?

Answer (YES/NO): NO